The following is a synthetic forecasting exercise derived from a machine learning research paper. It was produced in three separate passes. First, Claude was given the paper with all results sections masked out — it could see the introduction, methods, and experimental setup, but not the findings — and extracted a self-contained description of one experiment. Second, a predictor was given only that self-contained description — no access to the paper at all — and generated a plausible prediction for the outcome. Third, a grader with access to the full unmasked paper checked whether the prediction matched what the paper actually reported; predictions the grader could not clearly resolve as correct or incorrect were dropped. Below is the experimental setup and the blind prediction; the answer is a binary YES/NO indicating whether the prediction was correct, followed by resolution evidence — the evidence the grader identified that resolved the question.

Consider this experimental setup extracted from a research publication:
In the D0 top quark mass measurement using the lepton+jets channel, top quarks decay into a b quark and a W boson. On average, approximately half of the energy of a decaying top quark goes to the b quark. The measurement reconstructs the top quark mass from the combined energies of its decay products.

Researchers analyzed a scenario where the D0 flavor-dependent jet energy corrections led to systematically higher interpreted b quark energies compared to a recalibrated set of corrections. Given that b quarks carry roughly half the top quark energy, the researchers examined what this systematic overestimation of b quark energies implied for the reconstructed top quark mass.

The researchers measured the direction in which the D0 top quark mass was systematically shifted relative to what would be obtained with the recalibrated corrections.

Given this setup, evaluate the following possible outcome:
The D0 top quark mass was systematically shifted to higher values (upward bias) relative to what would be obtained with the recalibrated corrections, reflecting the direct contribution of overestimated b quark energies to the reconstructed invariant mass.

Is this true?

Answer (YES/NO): YES